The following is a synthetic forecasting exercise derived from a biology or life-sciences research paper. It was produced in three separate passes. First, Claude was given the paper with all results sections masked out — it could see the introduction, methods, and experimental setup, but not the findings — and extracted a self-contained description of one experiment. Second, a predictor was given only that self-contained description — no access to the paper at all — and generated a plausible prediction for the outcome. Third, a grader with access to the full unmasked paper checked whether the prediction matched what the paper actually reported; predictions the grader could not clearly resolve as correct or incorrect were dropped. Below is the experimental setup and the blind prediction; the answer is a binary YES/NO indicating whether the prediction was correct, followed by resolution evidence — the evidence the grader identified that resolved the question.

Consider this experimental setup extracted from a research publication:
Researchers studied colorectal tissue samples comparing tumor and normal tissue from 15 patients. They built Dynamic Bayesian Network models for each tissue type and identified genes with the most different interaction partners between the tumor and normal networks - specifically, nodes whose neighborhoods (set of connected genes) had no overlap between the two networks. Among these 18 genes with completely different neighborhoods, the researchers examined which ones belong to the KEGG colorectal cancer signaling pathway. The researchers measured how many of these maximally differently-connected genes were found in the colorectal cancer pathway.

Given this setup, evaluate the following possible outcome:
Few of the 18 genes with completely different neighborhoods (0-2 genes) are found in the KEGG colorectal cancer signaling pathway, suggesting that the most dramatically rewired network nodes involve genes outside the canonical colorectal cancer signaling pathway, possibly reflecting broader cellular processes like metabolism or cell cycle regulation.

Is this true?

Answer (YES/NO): NO